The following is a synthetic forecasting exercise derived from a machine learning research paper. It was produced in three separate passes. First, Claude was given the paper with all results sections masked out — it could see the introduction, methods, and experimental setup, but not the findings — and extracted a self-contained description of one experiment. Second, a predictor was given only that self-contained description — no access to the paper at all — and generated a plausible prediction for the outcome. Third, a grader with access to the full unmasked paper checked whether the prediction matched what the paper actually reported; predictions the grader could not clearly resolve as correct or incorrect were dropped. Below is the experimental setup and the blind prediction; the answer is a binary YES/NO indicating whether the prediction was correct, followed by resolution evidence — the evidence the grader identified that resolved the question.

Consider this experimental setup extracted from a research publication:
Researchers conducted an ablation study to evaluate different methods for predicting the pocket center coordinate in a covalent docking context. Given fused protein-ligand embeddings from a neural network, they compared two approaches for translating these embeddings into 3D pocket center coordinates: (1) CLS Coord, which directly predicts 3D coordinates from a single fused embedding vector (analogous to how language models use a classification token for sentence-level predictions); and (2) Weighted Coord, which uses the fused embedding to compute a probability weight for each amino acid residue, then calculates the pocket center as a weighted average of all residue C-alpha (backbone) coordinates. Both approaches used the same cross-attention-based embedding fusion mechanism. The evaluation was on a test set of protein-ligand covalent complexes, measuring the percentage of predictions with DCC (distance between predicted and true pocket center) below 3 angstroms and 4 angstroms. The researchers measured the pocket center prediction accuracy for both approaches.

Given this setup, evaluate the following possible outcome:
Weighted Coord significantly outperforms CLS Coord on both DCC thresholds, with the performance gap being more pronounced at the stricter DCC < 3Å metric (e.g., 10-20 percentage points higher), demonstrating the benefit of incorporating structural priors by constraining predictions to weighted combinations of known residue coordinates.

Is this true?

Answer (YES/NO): NO